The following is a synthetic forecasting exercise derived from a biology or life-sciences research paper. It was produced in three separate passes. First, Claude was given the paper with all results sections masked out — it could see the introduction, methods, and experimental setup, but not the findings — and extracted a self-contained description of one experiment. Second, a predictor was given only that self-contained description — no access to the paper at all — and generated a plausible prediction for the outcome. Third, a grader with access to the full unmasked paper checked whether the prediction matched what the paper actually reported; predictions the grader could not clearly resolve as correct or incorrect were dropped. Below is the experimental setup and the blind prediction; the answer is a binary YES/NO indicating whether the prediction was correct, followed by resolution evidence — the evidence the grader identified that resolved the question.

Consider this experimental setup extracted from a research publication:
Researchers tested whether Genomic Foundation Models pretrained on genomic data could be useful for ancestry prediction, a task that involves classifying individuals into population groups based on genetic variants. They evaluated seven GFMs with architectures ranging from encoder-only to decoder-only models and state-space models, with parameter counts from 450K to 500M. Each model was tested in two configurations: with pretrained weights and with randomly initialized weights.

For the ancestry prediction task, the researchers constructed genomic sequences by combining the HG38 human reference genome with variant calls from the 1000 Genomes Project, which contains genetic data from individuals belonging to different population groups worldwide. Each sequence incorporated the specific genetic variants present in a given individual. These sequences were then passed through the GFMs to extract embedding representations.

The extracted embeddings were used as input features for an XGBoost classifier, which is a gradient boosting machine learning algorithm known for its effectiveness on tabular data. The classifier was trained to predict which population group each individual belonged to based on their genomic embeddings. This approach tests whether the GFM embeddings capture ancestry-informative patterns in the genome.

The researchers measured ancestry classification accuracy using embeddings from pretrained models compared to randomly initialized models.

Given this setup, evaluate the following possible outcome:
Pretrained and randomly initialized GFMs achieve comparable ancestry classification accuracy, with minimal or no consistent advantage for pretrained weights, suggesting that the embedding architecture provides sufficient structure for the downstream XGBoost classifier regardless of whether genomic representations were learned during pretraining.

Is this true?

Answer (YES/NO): YES